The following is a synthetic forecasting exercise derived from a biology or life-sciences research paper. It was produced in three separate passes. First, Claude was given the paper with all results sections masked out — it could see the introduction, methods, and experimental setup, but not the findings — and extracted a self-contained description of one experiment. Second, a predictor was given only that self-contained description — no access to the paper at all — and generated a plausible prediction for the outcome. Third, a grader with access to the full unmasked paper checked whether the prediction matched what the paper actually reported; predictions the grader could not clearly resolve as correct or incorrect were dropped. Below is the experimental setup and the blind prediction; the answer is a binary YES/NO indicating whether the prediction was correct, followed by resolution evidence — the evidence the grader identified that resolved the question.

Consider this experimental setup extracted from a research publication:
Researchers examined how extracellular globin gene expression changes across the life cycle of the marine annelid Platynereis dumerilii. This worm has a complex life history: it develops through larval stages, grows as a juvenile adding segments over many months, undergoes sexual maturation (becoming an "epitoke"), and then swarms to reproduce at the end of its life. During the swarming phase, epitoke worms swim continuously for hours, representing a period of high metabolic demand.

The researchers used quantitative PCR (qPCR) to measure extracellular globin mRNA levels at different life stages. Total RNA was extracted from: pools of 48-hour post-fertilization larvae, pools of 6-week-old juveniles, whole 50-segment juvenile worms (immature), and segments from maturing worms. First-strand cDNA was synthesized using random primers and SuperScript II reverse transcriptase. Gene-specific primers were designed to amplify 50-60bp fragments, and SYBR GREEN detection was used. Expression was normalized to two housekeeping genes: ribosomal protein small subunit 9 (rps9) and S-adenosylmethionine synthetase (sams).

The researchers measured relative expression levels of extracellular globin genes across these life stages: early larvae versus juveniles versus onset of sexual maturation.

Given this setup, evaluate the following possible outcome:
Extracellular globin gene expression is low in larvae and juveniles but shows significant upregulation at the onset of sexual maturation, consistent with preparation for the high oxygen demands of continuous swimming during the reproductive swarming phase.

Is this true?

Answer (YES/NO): NO